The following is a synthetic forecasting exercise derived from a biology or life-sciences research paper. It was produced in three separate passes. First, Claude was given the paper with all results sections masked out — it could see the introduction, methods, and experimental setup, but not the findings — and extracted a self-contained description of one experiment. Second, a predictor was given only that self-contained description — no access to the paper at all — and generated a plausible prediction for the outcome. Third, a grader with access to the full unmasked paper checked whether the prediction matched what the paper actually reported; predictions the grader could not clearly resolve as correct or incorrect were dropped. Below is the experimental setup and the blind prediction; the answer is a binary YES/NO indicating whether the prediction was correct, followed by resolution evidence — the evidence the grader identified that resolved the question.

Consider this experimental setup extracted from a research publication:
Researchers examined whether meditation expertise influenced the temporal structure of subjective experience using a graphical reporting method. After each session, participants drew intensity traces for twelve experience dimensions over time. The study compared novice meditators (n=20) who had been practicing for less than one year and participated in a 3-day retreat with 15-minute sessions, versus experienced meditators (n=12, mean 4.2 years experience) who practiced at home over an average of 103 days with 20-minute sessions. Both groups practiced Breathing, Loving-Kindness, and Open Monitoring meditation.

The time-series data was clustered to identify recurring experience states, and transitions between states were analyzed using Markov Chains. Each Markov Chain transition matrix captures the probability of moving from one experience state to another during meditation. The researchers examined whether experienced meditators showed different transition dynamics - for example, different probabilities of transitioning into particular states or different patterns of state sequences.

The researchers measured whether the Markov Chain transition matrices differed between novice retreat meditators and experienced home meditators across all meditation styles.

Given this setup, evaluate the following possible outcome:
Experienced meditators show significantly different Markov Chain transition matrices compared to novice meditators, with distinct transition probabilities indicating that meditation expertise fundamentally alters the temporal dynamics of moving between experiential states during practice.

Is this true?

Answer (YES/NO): NO